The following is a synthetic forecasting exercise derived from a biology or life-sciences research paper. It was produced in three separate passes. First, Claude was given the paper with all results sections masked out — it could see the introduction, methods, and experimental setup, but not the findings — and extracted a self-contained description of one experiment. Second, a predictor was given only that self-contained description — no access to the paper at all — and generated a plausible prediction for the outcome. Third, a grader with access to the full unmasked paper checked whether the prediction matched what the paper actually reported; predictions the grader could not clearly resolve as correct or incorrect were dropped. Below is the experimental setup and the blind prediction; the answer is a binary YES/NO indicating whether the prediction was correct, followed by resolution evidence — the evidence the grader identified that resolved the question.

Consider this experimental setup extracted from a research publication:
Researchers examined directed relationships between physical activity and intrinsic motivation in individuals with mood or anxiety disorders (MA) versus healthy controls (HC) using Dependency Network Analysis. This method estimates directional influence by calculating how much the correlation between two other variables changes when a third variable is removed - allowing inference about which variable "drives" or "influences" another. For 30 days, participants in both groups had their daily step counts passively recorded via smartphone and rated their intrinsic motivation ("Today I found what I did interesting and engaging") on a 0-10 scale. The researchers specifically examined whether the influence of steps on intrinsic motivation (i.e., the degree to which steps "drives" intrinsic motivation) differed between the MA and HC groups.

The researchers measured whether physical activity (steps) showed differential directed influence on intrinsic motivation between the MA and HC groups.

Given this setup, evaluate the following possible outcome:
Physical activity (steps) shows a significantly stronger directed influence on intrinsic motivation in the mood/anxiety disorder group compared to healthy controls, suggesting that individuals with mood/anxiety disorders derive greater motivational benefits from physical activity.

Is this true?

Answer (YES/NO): YES